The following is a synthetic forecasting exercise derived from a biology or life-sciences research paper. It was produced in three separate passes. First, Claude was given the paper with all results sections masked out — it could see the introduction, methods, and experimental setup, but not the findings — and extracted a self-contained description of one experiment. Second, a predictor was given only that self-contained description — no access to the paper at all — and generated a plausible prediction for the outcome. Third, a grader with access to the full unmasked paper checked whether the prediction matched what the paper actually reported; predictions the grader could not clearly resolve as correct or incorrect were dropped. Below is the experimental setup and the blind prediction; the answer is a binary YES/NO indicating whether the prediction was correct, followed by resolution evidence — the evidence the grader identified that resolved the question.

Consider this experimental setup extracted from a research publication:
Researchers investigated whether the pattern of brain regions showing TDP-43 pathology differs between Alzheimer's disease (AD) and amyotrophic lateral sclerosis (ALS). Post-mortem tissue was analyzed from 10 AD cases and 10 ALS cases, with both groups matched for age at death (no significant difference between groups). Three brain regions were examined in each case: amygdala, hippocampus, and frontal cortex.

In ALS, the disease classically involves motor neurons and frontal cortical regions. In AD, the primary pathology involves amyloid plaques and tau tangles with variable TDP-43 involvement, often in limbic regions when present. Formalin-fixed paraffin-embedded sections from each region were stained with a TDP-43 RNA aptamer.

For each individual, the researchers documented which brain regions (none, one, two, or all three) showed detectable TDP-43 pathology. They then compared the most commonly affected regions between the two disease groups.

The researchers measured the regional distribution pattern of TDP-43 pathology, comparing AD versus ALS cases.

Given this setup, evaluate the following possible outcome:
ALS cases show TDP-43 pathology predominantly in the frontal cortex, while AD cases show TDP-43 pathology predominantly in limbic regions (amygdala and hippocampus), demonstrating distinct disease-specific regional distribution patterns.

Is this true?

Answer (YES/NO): NO